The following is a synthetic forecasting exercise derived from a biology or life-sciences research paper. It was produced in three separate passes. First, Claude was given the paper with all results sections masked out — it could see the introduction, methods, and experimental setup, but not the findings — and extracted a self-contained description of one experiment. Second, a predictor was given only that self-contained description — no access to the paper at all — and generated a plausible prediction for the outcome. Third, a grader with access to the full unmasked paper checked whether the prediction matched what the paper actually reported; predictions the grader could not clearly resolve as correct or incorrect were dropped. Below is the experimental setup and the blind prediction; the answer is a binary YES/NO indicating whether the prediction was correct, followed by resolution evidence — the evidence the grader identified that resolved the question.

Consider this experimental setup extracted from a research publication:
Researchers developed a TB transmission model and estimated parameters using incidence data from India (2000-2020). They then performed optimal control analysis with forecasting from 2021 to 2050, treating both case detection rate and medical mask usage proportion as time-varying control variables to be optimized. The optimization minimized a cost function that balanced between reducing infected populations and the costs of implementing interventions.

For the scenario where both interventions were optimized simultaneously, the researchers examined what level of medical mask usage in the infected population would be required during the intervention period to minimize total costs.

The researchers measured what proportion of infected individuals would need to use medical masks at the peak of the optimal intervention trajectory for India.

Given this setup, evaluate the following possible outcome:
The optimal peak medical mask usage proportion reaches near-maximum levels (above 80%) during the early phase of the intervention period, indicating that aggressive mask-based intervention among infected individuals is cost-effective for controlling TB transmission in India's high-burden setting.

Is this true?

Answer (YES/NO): NO